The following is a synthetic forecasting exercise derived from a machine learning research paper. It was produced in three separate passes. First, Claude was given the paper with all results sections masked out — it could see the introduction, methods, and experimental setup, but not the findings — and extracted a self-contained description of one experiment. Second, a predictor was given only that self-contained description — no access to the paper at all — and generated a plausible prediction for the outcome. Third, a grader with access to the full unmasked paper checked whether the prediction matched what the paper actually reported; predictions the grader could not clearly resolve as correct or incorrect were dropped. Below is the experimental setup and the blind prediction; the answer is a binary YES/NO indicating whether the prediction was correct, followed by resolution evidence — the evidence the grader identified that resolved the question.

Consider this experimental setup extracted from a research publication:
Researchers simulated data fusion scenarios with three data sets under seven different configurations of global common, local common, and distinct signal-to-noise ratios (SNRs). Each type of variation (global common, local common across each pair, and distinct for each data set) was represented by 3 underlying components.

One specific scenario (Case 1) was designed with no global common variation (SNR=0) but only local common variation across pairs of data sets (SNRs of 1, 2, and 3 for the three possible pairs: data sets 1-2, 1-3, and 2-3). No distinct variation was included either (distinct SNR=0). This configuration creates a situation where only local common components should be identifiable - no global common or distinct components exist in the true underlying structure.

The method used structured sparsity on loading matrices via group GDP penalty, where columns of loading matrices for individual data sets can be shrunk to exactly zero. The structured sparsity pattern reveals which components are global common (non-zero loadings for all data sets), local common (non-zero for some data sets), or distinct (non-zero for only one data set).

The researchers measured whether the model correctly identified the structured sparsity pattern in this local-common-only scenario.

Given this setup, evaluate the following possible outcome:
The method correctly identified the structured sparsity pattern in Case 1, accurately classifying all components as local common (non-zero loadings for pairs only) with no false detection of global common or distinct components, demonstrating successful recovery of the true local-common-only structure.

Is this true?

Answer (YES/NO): YES